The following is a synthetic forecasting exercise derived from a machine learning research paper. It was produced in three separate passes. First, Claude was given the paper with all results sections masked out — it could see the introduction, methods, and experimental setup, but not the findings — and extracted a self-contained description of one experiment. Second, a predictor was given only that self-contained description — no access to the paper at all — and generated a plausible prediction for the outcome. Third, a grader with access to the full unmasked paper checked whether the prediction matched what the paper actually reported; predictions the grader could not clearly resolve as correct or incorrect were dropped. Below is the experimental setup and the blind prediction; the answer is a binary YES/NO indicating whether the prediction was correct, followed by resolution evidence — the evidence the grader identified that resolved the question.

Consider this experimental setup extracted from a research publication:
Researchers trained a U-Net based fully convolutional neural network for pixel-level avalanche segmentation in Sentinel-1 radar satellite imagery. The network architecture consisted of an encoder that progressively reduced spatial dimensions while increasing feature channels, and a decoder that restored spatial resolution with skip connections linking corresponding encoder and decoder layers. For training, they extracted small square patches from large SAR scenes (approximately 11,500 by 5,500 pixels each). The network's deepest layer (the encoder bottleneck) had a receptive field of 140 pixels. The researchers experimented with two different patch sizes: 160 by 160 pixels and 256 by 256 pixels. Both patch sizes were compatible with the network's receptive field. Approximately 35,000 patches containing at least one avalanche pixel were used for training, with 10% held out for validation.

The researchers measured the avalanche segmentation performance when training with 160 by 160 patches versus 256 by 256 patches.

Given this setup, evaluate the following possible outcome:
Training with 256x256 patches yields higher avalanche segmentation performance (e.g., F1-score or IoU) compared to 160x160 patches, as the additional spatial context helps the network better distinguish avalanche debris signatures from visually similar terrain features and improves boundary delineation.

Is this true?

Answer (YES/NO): NO